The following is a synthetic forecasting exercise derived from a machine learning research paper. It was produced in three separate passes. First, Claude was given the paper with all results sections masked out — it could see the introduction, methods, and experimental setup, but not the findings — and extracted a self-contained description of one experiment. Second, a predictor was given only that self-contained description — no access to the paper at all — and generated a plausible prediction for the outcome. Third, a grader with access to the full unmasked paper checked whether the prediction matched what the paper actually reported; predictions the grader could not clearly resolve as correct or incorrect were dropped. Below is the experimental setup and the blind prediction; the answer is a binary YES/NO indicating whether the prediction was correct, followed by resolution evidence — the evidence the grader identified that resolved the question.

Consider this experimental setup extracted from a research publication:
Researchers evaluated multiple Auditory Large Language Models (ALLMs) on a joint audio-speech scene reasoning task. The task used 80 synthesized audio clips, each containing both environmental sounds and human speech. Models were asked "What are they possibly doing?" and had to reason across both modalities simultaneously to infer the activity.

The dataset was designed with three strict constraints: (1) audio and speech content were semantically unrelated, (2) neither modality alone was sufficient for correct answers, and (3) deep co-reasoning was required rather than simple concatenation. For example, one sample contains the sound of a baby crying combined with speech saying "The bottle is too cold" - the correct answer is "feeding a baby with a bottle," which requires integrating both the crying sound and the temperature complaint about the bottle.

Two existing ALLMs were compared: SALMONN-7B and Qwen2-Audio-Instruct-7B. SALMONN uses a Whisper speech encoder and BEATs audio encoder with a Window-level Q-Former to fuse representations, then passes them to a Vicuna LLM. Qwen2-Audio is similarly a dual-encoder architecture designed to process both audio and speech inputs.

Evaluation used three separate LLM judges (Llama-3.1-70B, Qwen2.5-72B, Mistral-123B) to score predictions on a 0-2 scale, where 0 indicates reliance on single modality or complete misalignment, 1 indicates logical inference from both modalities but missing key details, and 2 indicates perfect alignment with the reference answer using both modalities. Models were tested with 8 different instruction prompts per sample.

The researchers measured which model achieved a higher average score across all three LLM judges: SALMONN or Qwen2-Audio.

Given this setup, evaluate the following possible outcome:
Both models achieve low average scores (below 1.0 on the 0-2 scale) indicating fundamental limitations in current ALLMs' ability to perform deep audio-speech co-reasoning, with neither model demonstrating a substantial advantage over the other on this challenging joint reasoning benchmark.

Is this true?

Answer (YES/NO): NO